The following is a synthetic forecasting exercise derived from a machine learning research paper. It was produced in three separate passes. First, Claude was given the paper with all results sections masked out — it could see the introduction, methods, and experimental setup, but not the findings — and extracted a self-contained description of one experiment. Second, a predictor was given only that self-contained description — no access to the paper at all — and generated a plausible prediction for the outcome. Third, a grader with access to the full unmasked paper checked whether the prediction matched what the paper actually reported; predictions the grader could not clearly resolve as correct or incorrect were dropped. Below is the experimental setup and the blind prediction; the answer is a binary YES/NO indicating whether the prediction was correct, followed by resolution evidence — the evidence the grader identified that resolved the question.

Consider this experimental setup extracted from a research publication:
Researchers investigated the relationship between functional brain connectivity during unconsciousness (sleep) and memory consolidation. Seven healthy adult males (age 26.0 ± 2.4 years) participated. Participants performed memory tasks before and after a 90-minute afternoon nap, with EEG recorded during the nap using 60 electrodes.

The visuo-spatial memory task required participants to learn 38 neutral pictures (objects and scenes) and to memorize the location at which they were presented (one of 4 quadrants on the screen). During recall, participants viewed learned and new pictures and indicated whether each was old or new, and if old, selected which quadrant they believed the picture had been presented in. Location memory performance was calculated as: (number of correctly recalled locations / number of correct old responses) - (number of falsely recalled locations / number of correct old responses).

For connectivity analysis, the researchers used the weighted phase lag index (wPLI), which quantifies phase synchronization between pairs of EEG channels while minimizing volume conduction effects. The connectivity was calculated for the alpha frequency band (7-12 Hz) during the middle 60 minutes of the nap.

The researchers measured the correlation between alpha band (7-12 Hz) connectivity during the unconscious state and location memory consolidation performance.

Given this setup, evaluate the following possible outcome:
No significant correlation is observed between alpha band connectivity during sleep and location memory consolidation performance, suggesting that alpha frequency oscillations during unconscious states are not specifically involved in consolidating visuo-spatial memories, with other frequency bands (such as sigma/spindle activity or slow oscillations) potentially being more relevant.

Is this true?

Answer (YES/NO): NO